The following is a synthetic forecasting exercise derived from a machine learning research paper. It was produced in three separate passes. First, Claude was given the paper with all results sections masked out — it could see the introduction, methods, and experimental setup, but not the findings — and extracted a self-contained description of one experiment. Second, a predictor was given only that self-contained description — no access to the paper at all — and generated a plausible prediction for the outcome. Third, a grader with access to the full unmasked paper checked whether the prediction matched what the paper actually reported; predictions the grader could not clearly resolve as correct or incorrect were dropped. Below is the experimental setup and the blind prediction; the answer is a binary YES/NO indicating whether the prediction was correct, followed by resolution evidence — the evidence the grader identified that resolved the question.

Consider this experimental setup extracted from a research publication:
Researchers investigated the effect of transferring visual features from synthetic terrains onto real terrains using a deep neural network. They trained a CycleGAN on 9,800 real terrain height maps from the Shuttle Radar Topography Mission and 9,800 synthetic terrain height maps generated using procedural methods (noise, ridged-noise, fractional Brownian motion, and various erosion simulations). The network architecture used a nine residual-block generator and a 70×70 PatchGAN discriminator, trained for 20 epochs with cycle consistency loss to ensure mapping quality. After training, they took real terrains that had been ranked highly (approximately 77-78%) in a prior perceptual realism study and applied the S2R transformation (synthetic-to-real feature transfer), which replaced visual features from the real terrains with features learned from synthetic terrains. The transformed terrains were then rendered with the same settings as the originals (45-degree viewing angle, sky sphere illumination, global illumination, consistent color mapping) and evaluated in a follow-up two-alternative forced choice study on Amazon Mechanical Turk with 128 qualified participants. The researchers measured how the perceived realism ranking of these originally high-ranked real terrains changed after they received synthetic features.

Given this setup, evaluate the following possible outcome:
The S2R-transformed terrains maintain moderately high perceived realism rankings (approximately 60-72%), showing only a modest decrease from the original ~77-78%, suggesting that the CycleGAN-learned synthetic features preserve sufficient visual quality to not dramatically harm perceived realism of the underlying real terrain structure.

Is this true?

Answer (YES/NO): NO